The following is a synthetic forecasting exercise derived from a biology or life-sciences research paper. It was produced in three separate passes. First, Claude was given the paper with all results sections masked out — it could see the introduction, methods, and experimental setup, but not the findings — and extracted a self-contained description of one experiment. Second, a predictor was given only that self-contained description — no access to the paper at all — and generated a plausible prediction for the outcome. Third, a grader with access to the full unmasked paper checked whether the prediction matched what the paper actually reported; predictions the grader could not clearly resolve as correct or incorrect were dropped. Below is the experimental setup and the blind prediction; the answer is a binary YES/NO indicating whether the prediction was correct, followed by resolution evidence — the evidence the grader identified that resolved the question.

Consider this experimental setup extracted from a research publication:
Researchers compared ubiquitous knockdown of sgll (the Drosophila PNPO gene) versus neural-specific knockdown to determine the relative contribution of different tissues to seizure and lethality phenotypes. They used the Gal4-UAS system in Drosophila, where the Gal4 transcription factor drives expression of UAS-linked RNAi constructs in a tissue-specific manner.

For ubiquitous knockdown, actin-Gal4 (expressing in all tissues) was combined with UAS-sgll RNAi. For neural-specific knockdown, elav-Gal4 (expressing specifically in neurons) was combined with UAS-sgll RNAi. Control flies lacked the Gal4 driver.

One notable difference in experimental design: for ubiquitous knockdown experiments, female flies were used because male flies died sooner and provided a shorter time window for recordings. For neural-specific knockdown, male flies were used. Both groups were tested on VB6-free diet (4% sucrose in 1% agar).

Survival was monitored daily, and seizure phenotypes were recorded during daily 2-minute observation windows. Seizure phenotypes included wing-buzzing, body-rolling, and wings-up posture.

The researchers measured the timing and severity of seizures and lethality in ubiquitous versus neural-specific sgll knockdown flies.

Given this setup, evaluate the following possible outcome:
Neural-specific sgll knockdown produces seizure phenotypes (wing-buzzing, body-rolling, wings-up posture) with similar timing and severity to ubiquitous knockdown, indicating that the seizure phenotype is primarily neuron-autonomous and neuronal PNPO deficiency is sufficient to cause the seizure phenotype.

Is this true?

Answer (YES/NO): NO